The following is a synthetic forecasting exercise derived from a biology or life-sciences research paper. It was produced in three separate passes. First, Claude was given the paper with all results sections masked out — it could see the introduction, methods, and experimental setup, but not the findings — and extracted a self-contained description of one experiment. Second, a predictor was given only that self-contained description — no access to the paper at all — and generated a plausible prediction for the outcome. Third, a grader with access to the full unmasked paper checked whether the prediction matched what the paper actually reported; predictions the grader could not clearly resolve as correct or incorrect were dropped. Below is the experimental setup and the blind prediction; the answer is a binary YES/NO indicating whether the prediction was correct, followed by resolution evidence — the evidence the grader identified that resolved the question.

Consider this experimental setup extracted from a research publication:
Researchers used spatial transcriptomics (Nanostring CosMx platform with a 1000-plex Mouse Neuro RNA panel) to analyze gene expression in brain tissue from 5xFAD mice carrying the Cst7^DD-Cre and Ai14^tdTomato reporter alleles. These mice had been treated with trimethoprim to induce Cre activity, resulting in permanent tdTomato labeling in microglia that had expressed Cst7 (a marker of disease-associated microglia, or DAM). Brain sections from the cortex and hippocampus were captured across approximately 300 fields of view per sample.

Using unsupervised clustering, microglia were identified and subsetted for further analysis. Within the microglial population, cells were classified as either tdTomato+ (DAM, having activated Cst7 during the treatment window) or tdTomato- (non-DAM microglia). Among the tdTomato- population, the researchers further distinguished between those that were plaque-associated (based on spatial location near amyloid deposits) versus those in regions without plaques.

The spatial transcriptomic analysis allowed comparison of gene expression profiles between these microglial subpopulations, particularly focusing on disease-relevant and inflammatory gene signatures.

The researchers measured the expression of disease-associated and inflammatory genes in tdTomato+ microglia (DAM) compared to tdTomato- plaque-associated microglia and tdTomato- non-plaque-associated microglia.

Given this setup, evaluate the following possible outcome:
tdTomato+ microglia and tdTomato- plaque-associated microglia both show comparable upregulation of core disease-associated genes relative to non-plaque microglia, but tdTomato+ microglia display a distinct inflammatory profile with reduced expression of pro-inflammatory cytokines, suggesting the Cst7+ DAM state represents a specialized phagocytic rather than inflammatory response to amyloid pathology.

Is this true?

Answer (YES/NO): NO